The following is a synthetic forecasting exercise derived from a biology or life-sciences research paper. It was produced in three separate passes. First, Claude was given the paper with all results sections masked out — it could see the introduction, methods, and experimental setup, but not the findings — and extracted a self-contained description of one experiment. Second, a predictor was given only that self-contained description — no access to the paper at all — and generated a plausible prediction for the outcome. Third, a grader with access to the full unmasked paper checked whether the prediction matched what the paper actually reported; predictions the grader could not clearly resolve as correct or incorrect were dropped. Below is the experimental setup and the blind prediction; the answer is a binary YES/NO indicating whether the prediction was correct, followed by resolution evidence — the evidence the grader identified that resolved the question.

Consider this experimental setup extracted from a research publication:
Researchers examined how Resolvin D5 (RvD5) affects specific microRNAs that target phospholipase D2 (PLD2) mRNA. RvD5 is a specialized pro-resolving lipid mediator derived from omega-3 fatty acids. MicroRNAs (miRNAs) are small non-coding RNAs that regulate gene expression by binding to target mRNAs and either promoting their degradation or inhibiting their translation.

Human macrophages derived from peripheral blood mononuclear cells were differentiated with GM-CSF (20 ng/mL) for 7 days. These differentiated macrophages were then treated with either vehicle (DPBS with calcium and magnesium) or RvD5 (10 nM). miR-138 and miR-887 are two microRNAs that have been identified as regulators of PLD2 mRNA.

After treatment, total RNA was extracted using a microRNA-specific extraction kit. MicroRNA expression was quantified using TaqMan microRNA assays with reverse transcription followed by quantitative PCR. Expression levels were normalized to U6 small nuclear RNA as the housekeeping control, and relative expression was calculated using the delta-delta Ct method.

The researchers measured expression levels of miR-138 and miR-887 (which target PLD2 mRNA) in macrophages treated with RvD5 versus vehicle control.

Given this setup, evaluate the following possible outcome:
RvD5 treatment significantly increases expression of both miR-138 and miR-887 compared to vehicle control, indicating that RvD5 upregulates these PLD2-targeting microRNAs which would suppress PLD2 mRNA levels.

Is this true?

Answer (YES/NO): NO